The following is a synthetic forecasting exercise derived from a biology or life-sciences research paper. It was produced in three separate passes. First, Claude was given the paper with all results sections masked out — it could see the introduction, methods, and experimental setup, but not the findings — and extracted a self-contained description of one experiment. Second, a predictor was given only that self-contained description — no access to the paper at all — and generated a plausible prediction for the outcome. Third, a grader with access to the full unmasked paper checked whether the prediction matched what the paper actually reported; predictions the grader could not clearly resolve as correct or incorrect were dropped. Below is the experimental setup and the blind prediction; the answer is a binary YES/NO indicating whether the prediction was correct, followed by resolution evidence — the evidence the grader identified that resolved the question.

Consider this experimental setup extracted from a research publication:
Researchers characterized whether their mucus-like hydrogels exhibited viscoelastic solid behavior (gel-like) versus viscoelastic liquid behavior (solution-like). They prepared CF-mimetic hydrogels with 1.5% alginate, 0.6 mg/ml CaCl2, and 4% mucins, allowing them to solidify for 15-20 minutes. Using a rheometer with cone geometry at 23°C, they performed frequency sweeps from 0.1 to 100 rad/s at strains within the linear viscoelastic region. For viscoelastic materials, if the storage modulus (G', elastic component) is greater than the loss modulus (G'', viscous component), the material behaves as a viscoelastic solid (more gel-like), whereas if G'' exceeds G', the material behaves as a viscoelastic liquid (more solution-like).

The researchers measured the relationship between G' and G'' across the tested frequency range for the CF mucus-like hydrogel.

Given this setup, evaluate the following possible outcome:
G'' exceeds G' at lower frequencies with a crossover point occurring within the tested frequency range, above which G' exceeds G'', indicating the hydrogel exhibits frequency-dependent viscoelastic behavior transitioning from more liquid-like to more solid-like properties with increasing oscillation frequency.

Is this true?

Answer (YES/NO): NO